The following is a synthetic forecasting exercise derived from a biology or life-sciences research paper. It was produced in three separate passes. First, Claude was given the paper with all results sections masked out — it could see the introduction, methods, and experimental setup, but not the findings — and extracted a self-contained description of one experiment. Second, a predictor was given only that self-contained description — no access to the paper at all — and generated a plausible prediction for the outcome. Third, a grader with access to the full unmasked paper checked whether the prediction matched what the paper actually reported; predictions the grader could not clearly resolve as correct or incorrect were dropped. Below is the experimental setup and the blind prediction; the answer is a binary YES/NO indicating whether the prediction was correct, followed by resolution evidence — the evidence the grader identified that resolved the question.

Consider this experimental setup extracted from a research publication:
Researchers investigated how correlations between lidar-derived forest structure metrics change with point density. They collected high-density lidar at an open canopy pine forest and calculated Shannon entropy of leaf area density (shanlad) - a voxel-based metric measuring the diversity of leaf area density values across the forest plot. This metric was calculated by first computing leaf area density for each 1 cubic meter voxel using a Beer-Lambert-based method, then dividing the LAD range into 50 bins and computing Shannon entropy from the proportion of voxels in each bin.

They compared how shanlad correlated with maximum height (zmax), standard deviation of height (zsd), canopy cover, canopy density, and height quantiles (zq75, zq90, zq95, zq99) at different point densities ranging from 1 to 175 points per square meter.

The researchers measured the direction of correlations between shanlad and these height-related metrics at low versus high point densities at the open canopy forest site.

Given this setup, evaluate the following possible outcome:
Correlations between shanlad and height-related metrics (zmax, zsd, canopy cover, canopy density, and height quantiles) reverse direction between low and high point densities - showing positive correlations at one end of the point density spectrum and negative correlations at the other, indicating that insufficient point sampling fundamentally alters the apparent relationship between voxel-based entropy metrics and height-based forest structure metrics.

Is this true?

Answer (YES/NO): YES